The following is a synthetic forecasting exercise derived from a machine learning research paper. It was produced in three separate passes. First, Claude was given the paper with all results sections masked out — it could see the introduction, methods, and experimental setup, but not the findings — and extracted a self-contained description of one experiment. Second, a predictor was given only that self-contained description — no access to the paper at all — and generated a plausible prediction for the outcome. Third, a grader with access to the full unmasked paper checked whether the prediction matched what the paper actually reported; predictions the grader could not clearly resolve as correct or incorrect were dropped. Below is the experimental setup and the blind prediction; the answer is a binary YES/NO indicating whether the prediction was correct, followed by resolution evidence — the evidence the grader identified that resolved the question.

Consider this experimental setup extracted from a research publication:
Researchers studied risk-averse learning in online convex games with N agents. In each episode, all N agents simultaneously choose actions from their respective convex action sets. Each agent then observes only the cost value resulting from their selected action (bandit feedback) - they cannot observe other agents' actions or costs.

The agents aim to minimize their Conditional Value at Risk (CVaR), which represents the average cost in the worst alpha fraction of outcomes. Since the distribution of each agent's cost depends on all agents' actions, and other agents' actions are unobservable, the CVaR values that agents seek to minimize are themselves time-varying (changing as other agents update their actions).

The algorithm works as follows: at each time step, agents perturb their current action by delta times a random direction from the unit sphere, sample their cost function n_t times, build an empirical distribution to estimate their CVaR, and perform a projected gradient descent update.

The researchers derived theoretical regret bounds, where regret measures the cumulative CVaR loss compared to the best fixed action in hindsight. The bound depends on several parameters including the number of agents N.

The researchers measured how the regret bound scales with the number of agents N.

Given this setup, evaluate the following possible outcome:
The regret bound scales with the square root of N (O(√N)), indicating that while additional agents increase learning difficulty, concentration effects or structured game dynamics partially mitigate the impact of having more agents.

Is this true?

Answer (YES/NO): NO